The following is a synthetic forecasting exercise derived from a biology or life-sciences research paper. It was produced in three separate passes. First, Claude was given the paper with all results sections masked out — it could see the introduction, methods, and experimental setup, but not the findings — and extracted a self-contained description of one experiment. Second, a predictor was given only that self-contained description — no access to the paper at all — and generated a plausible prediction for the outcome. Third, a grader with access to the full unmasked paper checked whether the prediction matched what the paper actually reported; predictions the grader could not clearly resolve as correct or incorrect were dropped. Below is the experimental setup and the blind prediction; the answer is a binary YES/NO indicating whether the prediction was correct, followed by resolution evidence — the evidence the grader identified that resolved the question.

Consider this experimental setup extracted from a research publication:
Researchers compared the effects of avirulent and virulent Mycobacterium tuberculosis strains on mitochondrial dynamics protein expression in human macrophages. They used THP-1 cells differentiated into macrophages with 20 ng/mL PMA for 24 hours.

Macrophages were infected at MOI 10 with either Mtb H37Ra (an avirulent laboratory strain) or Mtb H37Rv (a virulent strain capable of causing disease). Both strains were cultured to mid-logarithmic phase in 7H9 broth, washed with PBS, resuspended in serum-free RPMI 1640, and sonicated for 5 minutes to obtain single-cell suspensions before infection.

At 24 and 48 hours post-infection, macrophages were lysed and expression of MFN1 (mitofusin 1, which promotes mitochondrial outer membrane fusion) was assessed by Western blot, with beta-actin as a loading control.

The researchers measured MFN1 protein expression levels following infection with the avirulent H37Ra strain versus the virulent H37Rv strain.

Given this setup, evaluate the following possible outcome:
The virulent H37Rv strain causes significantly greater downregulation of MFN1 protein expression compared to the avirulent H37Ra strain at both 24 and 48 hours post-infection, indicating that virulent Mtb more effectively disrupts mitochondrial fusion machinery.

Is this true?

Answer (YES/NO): NO